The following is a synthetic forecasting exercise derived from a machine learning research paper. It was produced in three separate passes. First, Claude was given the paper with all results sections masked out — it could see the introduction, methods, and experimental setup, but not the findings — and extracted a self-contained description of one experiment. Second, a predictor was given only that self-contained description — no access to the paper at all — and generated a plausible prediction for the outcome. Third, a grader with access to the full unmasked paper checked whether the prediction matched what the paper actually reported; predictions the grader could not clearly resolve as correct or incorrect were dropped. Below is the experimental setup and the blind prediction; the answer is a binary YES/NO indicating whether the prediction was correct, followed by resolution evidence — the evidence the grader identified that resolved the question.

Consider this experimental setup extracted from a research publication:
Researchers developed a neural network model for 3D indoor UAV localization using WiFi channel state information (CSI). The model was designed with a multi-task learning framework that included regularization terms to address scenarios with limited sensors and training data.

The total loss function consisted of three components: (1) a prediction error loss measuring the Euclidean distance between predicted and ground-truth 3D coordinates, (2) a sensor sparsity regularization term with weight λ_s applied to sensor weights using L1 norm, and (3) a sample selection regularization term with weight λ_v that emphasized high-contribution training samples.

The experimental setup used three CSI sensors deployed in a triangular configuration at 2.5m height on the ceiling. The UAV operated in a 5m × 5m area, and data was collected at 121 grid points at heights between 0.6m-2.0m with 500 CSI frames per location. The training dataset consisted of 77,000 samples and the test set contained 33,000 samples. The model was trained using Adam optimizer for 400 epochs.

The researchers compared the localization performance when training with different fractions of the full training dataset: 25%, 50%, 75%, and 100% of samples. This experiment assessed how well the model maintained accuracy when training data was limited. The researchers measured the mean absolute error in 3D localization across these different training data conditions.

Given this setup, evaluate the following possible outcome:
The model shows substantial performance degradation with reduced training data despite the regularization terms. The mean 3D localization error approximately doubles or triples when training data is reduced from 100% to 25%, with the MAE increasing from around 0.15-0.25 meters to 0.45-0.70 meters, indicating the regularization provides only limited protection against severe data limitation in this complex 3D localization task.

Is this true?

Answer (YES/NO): NO